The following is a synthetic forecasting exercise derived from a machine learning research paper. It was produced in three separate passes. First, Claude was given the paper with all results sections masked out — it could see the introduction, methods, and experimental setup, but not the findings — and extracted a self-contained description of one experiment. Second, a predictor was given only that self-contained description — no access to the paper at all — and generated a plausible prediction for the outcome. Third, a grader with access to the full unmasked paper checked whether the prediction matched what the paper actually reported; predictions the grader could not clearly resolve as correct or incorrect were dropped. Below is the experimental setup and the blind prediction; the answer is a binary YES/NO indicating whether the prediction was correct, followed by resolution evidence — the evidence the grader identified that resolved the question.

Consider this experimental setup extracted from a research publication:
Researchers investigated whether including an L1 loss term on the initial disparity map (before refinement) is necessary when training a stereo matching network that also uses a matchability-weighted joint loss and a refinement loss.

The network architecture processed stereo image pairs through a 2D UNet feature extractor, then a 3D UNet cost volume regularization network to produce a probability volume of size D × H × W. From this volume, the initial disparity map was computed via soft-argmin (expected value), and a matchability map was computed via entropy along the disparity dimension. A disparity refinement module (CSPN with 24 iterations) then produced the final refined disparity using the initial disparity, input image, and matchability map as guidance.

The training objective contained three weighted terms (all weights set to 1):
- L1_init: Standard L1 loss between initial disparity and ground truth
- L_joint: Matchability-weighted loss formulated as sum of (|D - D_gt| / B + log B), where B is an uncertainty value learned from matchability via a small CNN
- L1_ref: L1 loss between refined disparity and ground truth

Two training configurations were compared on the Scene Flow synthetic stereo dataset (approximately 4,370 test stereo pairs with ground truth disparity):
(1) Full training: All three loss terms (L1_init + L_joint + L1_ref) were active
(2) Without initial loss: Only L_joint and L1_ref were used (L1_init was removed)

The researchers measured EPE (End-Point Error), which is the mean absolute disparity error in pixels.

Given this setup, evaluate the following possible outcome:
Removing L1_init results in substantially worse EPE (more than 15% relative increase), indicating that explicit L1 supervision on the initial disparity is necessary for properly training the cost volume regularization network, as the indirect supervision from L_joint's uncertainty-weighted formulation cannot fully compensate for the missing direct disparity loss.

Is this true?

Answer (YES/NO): NO